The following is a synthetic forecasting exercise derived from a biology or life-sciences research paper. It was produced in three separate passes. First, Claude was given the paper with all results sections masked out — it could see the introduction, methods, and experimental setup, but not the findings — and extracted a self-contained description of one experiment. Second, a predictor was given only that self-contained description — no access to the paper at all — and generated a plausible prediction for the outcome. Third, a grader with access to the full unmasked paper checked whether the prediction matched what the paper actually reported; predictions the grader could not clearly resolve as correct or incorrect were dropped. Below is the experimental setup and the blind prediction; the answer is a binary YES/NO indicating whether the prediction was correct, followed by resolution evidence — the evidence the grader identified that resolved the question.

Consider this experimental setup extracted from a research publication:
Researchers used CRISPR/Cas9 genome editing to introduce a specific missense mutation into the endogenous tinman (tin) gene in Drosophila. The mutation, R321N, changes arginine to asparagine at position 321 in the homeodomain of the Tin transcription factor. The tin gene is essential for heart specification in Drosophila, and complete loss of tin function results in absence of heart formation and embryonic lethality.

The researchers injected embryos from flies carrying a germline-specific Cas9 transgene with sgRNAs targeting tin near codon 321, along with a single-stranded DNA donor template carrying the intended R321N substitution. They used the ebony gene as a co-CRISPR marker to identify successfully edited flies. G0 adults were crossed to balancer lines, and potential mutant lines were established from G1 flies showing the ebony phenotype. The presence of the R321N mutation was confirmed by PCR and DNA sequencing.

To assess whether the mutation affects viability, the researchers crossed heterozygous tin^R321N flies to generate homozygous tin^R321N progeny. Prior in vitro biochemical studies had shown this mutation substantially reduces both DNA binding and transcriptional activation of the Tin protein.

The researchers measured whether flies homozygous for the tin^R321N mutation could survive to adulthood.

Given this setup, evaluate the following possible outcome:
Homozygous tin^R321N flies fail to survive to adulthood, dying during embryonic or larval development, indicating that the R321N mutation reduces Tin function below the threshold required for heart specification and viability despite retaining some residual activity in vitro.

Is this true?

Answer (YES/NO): NO